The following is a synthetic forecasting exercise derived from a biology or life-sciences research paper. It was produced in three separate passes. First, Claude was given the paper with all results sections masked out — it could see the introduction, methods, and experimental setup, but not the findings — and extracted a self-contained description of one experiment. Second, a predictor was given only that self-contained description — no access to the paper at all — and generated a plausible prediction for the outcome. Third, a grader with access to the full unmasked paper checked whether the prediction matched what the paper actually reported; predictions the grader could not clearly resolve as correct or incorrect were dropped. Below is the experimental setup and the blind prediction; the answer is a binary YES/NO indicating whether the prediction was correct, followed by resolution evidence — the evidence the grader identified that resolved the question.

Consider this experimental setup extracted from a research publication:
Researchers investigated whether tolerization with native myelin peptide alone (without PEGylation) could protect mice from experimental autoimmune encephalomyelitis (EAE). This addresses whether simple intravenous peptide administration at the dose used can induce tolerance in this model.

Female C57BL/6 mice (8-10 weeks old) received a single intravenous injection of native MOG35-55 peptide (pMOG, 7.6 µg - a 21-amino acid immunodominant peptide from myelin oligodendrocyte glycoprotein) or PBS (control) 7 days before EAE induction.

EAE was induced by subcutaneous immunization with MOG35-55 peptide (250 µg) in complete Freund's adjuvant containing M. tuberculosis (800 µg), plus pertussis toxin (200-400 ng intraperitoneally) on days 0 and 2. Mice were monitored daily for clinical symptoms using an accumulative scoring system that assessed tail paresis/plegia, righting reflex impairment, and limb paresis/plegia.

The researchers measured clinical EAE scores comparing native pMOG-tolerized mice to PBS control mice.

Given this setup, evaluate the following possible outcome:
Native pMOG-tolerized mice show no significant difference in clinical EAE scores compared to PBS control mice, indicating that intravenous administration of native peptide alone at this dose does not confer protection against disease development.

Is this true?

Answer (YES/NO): NO